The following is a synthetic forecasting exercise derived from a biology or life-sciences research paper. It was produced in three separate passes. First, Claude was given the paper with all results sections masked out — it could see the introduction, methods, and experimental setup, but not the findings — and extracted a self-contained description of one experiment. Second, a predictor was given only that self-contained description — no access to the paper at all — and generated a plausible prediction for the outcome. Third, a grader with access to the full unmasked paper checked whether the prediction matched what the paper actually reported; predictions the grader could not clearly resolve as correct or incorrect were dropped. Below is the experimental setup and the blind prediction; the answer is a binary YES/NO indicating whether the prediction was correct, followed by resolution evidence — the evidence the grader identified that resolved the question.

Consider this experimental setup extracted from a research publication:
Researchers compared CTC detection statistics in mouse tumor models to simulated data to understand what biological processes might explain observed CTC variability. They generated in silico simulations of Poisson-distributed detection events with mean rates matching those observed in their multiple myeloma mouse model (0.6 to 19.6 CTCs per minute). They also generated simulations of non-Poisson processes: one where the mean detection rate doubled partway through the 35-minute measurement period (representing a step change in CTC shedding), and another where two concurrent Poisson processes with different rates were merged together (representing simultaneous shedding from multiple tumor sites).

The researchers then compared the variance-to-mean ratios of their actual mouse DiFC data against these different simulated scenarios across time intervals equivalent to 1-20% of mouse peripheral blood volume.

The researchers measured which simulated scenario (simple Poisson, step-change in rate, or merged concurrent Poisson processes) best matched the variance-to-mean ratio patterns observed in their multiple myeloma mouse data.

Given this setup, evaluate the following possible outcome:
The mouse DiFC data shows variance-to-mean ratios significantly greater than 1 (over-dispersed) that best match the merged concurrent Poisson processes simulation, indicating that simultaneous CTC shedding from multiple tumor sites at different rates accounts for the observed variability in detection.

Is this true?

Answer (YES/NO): NO